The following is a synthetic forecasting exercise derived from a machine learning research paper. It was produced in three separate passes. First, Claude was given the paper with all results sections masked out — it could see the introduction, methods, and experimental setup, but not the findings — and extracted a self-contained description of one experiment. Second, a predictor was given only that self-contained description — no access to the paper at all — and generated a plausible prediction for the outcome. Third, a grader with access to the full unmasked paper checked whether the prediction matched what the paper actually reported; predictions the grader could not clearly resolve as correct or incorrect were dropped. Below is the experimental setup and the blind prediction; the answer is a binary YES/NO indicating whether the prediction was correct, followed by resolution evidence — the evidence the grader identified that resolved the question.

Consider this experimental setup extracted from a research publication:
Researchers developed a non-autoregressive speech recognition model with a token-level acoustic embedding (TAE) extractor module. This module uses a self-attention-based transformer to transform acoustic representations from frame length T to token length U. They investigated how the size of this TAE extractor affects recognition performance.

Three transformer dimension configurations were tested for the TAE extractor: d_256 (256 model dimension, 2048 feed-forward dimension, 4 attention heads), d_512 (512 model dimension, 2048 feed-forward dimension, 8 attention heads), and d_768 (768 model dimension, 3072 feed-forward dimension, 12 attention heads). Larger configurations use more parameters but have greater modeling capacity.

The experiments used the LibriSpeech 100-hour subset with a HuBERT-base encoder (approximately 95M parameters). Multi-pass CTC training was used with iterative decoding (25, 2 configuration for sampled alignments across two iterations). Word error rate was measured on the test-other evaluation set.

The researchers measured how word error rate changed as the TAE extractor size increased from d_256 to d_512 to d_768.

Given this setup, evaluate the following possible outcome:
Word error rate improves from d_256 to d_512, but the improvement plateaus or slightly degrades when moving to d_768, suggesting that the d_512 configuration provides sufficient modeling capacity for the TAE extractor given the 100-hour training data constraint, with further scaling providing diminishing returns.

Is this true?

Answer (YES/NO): YES